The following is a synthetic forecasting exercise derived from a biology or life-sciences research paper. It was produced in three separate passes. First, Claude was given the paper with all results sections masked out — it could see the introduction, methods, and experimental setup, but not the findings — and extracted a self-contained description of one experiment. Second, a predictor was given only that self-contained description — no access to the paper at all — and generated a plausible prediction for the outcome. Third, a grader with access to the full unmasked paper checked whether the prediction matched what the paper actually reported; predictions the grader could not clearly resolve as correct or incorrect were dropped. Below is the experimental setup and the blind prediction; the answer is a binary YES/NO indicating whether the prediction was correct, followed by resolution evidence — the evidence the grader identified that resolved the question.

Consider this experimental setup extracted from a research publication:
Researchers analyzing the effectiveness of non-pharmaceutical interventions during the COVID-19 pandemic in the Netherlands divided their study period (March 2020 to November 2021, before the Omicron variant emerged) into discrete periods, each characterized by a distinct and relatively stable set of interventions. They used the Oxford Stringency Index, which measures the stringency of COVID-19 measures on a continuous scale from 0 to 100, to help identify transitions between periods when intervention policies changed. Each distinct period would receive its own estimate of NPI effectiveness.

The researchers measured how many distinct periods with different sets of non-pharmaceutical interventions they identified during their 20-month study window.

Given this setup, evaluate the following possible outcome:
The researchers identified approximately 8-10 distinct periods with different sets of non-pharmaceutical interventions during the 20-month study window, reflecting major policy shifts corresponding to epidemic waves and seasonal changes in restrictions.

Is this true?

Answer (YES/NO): NO